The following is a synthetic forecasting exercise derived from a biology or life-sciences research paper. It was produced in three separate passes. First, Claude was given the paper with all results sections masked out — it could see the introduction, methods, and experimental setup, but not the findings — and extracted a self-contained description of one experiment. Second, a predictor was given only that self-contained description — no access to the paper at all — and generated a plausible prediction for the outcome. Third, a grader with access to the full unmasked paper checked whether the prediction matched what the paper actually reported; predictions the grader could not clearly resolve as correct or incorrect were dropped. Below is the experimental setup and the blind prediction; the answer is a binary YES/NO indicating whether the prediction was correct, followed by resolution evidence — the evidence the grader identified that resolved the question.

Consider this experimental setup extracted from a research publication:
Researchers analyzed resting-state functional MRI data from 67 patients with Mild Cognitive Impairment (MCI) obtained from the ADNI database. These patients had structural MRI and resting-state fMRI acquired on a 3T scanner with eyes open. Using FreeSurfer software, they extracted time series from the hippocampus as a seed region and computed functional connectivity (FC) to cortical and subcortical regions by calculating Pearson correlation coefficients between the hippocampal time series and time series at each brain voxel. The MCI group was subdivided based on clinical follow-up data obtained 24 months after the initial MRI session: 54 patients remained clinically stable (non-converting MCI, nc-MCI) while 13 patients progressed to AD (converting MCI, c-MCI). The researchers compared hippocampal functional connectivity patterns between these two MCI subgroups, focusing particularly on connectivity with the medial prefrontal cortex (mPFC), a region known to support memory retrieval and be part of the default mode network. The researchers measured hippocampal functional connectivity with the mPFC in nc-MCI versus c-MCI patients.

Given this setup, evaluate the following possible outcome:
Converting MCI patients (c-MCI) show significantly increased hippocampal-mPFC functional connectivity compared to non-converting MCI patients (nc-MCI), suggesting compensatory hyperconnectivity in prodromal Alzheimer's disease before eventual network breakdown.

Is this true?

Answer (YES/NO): NO